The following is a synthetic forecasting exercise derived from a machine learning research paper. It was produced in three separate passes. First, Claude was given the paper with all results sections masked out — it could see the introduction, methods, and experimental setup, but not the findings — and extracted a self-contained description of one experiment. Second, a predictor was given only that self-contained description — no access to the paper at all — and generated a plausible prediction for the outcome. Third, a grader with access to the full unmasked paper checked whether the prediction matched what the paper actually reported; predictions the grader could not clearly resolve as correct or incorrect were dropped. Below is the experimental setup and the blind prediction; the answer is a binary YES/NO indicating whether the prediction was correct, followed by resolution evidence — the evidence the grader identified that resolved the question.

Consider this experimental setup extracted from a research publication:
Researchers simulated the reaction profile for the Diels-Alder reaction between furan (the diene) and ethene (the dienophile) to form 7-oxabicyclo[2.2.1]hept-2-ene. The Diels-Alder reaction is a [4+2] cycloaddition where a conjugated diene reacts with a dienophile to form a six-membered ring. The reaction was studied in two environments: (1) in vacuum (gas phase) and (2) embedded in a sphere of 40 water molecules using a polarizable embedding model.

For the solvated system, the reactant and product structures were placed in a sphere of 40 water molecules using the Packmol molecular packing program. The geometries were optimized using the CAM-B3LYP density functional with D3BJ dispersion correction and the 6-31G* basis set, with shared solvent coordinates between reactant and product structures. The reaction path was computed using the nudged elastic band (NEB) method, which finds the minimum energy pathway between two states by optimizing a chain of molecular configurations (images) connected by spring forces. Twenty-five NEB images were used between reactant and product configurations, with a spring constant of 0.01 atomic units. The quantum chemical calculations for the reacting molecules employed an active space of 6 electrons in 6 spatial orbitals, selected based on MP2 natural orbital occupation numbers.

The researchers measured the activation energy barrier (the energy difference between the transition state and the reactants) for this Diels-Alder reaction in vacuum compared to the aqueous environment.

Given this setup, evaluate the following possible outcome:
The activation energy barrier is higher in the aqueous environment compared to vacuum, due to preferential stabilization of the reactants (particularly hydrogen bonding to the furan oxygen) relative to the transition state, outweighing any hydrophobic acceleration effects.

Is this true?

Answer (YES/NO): NO